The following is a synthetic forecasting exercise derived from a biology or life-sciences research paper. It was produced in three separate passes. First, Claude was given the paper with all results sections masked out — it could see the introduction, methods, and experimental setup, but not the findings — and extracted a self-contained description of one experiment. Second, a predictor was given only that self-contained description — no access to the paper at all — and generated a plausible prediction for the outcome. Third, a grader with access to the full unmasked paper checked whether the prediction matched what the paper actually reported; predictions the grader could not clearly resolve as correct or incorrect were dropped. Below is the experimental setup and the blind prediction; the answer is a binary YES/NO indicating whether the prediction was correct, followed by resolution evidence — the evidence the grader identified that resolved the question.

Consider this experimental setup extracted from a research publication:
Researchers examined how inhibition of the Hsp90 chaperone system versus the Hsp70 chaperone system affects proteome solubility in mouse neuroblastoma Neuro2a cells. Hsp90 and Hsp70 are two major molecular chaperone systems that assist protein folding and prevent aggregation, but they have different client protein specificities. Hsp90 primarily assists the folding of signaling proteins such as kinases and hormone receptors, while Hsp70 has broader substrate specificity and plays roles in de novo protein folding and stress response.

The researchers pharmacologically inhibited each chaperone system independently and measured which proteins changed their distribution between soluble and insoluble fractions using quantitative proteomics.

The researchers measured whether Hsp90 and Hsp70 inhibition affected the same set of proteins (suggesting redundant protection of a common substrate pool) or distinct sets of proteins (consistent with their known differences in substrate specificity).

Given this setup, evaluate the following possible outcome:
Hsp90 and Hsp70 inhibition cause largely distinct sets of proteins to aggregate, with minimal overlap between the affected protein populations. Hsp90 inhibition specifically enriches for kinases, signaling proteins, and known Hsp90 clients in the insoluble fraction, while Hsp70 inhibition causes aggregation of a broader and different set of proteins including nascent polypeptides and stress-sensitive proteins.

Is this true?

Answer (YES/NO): NO